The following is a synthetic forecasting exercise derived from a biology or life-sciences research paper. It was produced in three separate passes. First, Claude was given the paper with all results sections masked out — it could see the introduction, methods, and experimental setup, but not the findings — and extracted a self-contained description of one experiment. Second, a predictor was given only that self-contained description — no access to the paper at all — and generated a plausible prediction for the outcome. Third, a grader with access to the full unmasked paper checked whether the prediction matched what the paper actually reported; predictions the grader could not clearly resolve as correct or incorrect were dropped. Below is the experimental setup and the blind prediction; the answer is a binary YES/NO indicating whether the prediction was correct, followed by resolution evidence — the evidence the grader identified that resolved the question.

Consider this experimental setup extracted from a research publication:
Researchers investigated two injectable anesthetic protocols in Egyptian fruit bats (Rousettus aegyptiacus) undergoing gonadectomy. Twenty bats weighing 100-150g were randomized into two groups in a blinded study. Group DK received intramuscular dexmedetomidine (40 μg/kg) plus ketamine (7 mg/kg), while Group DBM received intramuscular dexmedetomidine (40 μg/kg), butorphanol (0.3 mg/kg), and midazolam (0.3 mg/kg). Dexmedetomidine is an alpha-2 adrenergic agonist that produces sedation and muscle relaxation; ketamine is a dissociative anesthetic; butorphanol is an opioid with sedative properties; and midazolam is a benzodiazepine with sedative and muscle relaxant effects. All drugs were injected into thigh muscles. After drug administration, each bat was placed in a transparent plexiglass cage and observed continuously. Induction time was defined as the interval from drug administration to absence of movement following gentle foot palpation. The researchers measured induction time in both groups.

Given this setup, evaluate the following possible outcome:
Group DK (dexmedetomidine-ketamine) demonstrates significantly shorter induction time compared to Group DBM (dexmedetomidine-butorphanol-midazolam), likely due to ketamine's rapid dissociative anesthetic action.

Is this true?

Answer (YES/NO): NO